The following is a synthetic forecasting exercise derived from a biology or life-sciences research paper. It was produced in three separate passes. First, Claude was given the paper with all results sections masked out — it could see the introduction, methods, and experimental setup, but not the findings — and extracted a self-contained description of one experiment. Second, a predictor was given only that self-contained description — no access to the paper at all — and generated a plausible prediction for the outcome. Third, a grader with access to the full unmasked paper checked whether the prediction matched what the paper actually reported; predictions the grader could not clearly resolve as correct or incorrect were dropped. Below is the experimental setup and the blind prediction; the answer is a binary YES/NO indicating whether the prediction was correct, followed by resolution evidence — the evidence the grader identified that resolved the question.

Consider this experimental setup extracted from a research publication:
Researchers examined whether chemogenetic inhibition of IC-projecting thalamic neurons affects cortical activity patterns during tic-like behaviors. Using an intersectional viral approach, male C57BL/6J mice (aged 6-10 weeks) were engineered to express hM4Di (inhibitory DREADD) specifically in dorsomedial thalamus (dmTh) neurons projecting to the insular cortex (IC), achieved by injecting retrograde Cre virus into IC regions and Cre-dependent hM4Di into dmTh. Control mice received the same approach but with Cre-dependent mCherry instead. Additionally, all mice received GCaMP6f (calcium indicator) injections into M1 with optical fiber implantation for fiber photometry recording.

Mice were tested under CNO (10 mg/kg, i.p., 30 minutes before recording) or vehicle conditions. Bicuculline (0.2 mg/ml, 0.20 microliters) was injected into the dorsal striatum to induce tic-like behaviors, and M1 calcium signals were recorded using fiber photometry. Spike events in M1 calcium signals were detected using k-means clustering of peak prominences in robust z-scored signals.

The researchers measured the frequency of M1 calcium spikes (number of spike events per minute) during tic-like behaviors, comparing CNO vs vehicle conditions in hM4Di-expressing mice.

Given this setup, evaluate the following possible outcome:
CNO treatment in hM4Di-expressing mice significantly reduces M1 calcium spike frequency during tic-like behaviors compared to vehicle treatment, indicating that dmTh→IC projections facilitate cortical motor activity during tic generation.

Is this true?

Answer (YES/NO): NO